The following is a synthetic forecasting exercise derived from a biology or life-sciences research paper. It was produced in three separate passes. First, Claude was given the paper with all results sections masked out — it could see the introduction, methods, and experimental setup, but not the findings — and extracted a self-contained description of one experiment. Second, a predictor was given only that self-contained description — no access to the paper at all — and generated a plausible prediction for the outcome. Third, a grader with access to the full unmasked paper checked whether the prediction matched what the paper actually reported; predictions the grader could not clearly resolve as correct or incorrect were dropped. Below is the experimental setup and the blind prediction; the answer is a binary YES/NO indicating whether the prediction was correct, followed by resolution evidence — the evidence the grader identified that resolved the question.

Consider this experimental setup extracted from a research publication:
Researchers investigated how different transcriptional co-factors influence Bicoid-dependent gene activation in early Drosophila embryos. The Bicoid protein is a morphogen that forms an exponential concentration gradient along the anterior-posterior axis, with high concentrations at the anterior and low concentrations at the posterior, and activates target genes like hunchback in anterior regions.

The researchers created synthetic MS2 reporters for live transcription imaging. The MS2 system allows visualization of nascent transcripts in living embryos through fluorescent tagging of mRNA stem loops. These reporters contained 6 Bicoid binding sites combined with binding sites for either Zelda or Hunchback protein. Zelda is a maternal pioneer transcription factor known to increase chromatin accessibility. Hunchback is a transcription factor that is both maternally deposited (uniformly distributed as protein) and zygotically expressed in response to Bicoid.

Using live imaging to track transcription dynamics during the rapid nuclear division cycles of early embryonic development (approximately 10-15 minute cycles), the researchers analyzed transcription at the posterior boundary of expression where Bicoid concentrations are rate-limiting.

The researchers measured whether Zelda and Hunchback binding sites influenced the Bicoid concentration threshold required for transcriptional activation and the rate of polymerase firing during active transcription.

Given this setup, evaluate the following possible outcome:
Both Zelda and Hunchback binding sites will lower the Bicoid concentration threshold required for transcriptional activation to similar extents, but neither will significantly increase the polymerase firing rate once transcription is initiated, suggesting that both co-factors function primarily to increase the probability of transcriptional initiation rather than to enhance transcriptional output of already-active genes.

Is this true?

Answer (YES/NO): NO